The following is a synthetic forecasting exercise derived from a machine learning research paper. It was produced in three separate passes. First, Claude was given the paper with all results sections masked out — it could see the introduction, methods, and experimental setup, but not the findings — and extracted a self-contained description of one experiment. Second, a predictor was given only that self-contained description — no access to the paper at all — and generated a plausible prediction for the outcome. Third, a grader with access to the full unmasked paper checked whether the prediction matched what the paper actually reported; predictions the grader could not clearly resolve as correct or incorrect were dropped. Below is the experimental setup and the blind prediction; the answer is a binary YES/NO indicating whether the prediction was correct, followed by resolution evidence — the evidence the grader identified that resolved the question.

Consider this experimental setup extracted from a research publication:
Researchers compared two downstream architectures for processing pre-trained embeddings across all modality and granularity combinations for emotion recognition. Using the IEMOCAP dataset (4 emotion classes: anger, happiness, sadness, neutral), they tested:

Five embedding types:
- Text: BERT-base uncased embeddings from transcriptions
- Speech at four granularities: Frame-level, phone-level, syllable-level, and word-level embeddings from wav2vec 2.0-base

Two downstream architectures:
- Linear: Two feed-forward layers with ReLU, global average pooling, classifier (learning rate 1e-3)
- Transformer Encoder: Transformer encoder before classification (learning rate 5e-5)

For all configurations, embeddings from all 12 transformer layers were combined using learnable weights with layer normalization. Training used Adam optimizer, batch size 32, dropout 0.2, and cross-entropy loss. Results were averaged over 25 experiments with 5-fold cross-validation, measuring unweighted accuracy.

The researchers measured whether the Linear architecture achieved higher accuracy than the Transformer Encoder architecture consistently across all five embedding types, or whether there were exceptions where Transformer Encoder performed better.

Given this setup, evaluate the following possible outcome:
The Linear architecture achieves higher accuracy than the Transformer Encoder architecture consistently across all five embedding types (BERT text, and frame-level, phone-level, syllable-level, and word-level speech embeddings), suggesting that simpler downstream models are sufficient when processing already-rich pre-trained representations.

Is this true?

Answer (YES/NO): YES